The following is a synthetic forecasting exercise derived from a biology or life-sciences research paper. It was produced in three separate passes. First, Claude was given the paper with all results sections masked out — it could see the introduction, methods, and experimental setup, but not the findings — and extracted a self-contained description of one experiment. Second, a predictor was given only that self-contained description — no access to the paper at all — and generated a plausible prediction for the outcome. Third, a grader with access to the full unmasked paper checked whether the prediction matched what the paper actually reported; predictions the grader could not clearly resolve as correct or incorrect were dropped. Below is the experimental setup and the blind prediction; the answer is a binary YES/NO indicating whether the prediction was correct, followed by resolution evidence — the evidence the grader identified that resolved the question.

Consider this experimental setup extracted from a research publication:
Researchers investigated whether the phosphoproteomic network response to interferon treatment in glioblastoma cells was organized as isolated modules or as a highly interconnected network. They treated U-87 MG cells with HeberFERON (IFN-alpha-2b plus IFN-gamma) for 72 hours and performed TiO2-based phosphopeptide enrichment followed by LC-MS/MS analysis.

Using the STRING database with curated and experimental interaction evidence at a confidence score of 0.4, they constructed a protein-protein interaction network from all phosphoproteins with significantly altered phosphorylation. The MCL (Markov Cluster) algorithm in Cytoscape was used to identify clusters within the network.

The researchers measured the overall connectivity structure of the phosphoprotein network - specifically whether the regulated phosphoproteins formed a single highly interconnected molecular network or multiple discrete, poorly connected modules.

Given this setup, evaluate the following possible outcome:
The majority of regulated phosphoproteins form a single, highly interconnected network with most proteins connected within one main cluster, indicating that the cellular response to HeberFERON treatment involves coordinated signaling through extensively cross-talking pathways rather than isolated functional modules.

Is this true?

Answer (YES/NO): YES